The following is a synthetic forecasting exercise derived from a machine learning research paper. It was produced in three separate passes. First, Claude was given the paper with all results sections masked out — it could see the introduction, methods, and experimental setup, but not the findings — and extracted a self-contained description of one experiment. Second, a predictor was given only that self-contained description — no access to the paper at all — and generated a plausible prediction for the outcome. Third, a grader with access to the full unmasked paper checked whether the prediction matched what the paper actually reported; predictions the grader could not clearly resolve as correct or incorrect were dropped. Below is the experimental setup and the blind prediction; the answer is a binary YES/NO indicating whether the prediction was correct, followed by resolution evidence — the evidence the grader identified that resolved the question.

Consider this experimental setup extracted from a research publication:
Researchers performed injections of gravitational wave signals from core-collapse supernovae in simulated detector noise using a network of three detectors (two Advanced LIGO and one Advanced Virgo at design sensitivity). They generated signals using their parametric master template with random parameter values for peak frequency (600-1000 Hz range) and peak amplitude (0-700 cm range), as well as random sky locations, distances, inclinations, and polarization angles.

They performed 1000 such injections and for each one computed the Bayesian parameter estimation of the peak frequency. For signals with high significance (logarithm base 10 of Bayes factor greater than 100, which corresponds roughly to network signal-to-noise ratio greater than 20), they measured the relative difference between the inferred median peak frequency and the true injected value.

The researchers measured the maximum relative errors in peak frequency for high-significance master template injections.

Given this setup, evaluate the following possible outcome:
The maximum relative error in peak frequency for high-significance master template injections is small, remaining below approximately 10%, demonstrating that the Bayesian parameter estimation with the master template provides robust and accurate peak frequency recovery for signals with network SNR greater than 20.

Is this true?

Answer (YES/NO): YES